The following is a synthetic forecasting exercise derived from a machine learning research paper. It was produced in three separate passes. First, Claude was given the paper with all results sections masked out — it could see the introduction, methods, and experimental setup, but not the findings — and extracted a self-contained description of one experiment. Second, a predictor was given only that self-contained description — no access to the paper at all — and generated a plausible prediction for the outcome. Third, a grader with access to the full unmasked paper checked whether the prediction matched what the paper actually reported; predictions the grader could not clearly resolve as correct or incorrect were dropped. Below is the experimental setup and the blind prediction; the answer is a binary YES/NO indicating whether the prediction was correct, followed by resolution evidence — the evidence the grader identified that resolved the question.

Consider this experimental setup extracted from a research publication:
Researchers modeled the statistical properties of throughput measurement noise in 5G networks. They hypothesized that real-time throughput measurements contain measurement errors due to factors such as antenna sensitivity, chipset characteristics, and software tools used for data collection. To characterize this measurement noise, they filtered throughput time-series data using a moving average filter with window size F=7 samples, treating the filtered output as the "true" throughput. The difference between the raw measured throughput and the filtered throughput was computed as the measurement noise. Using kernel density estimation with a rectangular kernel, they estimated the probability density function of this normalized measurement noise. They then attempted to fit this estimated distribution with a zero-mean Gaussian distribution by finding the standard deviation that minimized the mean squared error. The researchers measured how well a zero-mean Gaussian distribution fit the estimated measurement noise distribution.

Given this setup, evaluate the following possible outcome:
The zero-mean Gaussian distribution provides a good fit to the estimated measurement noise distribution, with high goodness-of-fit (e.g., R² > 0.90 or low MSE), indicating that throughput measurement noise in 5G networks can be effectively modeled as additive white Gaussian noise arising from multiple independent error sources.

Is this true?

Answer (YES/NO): NO